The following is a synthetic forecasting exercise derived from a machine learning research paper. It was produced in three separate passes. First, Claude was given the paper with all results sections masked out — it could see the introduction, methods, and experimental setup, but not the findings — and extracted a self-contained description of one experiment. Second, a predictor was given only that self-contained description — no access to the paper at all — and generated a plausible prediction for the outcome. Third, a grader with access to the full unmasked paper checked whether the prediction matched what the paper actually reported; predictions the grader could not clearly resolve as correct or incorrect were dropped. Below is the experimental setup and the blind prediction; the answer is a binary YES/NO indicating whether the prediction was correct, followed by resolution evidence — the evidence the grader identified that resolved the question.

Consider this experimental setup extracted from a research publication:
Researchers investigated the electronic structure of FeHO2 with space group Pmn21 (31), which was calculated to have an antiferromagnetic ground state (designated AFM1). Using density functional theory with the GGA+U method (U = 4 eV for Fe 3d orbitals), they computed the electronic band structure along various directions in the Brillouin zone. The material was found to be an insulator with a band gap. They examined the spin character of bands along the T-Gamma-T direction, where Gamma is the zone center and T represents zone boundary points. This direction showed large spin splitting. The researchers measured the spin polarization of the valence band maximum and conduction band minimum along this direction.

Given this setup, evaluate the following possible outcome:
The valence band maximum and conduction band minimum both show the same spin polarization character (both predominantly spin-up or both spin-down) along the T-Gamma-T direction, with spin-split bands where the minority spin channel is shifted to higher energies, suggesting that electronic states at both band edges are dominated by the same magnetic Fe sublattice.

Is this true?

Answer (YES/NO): NO